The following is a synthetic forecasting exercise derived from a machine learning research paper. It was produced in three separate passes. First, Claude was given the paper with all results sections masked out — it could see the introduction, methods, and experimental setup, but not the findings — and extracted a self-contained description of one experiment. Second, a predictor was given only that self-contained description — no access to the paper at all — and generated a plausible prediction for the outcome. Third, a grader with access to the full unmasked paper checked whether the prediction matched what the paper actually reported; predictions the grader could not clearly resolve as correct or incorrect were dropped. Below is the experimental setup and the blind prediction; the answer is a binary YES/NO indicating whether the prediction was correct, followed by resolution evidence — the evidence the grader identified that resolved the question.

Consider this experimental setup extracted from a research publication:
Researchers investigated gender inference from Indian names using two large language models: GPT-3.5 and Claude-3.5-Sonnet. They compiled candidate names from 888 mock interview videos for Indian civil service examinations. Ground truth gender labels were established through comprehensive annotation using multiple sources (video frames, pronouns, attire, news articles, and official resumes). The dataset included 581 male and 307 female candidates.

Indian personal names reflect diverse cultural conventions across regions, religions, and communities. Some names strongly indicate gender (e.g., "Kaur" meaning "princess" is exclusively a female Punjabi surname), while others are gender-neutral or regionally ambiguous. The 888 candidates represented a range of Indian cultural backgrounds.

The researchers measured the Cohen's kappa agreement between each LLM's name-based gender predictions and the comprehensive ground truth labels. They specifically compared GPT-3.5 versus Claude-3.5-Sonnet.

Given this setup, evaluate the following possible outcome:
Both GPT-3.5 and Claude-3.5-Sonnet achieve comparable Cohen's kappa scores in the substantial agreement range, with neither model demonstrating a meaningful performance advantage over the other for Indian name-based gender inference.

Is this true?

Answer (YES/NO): YES